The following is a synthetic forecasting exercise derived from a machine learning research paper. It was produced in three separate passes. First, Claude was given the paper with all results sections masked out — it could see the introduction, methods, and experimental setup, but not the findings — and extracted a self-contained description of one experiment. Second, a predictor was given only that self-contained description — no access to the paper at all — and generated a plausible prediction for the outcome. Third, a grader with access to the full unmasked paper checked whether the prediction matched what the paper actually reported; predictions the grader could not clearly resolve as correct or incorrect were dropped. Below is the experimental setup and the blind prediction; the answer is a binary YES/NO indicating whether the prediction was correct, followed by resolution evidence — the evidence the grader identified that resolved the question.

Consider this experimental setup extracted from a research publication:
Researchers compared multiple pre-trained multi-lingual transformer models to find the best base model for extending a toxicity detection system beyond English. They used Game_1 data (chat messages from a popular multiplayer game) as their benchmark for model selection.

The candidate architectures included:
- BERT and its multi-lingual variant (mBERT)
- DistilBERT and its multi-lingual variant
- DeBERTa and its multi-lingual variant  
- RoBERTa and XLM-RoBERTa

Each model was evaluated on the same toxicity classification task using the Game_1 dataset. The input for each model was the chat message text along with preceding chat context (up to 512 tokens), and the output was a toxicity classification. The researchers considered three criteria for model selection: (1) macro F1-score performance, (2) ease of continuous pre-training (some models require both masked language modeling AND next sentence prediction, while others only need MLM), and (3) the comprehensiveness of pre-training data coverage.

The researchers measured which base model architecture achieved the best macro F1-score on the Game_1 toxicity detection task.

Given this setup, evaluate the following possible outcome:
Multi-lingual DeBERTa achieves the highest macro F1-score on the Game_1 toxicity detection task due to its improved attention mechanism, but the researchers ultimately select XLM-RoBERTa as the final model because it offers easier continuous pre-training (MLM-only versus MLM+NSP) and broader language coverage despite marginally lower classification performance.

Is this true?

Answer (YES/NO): NO